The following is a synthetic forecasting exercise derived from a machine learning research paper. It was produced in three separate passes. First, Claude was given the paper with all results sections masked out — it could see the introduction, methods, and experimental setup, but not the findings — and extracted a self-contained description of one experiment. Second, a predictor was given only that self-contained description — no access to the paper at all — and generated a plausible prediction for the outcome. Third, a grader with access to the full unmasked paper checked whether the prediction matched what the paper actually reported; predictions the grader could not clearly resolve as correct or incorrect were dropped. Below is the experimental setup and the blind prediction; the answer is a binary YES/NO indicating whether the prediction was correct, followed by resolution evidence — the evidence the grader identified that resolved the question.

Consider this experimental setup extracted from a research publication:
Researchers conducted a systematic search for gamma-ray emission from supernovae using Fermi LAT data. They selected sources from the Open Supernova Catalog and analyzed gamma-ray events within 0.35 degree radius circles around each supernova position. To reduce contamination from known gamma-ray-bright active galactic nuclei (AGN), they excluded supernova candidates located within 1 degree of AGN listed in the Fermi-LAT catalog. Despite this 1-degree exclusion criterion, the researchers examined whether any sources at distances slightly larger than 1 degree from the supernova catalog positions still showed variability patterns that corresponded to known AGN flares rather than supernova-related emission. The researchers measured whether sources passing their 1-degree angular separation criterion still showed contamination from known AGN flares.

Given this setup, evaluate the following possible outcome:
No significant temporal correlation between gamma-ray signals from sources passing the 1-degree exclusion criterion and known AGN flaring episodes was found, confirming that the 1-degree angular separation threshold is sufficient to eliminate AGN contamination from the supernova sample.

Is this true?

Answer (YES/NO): NO